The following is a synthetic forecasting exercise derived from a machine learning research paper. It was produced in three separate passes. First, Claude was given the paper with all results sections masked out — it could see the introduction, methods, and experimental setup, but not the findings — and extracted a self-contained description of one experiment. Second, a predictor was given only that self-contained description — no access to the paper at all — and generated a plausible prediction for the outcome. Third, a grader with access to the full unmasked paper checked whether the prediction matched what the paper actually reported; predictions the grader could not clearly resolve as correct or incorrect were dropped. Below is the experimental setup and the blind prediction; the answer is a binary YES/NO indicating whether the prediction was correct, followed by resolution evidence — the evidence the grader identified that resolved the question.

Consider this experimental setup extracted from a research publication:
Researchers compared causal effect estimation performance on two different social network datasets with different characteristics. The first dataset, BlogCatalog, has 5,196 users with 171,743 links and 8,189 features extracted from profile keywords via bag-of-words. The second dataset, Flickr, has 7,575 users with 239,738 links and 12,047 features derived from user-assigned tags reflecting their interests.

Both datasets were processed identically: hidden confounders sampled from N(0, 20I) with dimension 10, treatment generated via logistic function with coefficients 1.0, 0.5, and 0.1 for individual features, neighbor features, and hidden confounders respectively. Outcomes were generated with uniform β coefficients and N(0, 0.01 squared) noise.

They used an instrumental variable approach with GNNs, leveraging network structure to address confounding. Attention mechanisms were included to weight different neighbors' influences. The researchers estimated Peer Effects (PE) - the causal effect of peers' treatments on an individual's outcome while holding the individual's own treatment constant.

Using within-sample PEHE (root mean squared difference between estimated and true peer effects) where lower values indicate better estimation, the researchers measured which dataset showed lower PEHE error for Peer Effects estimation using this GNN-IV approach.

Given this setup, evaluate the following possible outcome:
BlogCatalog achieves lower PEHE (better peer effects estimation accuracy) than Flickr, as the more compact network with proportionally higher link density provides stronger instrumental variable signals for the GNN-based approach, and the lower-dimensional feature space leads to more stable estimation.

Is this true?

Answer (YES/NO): YES